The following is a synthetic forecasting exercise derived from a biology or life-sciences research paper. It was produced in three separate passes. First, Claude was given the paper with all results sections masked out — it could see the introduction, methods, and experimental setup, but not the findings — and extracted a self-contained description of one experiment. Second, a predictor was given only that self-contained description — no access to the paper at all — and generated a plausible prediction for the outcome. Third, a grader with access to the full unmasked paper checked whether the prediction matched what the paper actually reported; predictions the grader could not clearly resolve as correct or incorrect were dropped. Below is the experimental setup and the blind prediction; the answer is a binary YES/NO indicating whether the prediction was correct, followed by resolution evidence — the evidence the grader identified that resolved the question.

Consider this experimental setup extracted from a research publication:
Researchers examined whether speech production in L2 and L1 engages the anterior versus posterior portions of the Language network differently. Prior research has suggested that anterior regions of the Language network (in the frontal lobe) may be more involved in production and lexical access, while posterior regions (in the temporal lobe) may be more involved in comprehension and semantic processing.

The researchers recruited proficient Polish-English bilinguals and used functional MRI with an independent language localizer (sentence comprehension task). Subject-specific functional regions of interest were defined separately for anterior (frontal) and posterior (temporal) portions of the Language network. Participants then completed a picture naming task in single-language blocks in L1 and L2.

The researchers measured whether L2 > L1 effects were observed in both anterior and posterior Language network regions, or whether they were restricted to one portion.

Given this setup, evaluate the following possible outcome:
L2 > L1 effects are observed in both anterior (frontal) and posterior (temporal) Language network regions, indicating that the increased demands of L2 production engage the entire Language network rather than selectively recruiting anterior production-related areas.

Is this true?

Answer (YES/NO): NO